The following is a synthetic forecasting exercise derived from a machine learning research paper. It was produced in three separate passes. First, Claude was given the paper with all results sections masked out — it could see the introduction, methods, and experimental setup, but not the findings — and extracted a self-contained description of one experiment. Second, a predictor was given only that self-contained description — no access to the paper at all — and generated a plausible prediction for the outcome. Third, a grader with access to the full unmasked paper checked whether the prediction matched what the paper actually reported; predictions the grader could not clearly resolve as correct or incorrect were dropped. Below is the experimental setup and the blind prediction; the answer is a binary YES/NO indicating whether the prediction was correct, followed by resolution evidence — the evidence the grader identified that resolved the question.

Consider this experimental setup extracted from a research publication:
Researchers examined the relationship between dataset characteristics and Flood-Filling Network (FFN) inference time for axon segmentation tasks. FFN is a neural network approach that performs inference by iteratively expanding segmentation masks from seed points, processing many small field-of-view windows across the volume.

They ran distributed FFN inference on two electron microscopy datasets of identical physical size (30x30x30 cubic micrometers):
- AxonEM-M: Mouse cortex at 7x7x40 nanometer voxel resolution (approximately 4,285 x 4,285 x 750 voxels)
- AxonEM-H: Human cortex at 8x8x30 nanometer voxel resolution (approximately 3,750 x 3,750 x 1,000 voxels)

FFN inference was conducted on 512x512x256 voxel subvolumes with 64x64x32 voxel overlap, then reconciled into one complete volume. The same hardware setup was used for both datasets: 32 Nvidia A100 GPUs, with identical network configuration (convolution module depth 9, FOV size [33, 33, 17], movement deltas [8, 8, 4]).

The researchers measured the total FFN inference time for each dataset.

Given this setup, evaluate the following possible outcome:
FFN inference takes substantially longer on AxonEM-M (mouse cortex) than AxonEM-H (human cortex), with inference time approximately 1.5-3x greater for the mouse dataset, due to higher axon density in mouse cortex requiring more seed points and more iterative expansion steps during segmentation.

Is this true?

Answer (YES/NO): NO